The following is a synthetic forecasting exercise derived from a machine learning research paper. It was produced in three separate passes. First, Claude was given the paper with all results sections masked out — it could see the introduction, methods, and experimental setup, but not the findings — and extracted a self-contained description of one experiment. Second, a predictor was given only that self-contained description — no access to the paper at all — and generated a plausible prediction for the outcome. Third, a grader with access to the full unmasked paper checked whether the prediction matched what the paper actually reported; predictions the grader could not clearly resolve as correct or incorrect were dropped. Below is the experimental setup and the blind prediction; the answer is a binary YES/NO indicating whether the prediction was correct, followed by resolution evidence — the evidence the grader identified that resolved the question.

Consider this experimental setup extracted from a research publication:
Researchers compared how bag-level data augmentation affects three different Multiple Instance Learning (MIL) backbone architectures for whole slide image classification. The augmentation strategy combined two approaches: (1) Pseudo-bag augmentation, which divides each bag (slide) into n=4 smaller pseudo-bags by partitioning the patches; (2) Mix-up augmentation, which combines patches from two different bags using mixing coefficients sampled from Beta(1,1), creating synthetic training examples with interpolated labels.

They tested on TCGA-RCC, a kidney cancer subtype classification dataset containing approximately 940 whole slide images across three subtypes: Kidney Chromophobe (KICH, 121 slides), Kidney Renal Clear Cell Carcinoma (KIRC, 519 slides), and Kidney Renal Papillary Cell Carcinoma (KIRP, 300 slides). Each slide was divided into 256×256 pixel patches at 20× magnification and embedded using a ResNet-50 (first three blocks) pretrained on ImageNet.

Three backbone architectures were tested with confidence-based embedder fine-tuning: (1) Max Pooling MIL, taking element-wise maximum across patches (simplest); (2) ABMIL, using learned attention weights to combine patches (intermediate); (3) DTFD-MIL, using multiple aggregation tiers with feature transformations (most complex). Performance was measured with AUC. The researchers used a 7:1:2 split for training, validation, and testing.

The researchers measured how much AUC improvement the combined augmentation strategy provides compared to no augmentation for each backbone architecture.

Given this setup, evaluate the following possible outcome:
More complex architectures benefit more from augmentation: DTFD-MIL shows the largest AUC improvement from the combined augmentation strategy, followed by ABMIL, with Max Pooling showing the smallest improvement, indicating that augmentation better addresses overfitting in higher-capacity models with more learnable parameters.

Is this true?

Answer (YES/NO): NO